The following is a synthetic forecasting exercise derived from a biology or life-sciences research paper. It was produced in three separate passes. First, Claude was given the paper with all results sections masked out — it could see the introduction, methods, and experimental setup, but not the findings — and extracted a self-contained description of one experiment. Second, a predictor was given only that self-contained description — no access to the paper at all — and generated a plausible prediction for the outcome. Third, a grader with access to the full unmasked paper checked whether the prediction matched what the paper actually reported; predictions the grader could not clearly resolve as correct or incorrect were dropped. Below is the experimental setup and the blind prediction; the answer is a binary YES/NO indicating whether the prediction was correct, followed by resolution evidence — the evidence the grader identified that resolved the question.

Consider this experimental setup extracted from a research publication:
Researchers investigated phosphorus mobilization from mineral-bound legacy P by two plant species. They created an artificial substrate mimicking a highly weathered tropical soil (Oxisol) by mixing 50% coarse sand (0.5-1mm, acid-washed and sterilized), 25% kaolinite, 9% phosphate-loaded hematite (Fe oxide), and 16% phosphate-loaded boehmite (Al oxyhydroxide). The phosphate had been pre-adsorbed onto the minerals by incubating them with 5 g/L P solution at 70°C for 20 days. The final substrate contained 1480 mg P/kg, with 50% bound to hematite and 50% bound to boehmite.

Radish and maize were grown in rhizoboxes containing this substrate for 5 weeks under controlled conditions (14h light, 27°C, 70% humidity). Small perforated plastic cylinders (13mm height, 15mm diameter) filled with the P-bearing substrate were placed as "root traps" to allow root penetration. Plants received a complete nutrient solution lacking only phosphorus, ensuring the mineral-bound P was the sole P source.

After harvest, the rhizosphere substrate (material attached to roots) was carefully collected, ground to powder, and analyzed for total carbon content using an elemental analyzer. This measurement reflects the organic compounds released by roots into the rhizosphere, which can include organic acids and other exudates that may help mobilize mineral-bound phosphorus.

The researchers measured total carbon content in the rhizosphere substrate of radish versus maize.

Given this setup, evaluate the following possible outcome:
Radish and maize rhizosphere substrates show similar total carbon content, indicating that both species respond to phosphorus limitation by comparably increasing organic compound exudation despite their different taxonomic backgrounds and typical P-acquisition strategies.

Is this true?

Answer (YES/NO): NO